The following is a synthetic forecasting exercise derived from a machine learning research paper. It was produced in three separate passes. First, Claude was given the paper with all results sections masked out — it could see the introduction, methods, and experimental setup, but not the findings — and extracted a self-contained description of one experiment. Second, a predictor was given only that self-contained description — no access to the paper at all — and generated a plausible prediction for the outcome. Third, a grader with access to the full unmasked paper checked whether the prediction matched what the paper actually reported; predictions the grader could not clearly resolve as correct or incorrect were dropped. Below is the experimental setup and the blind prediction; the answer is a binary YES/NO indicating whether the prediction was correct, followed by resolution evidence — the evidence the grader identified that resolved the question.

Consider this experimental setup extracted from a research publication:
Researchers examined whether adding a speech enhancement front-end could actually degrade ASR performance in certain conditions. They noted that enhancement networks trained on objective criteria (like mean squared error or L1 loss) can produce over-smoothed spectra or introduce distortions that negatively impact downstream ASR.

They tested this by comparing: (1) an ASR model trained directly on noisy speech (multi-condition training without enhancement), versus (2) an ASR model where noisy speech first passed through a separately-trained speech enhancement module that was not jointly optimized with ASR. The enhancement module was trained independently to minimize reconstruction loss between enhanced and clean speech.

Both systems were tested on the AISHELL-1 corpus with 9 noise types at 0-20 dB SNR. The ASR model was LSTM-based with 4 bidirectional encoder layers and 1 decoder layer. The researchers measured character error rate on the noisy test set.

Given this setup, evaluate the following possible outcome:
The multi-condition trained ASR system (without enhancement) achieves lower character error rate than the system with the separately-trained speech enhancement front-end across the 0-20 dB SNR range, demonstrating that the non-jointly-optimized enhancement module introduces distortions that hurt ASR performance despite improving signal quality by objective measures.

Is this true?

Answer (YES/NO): YES